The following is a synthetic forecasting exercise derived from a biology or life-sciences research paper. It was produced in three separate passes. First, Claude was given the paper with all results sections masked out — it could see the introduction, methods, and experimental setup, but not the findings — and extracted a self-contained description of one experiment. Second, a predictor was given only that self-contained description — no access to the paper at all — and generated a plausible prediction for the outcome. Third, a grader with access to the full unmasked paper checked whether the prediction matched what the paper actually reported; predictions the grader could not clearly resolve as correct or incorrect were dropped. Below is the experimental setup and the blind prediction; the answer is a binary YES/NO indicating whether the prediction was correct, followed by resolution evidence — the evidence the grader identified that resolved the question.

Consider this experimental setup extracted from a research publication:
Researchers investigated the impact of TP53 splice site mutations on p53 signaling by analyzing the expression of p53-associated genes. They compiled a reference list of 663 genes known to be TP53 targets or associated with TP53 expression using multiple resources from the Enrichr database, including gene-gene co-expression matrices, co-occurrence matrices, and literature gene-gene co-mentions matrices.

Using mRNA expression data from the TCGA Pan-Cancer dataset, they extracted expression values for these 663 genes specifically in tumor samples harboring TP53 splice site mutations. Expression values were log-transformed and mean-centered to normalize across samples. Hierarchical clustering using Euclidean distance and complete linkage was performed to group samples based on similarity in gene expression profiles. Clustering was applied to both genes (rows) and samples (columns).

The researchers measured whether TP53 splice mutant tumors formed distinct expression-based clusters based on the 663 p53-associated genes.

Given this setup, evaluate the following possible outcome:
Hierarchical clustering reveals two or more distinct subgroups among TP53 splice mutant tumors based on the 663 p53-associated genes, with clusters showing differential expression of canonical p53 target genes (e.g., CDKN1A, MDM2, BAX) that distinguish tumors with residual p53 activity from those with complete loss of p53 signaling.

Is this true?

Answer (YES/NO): YES